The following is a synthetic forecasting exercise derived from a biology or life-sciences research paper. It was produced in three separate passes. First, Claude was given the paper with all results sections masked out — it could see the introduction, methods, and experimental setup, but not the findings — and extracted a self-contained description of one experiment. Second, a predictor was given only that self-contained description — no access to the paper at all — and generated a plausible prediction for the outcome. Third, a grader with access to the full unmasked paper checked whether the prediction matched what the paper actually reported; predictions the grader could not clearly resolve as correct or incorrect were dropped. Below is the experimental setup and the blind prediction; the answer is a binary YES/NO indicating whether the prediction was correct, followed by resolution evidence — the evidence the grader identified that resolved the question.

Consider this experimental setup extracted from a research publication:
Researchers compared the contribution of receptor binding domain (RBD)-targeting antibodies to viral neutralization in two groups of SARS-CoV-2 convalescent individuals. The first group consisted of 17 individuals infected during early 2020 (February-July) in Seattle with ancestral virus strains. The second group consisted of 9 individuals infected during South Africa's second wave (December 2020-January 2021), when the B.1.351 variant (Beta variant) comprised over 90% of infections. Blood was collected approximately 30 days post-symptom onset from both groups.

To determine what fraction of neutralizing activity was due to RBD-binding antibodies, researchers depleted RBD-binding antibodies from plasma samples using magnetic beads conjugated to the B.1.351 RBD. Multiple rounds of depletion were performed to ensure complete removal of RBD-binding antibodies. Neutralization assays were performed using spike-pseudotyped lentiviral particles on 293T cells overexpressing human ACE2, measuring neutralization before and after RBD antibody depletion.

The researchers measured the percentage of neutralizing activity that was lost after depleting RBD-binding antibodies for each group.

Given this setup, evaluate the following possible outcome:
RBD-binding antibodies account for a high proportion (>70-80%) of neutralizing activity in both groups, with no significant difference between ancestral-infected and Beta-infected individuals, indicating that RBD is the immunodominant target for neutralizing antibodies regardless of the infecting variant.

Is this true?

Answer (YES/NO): YES